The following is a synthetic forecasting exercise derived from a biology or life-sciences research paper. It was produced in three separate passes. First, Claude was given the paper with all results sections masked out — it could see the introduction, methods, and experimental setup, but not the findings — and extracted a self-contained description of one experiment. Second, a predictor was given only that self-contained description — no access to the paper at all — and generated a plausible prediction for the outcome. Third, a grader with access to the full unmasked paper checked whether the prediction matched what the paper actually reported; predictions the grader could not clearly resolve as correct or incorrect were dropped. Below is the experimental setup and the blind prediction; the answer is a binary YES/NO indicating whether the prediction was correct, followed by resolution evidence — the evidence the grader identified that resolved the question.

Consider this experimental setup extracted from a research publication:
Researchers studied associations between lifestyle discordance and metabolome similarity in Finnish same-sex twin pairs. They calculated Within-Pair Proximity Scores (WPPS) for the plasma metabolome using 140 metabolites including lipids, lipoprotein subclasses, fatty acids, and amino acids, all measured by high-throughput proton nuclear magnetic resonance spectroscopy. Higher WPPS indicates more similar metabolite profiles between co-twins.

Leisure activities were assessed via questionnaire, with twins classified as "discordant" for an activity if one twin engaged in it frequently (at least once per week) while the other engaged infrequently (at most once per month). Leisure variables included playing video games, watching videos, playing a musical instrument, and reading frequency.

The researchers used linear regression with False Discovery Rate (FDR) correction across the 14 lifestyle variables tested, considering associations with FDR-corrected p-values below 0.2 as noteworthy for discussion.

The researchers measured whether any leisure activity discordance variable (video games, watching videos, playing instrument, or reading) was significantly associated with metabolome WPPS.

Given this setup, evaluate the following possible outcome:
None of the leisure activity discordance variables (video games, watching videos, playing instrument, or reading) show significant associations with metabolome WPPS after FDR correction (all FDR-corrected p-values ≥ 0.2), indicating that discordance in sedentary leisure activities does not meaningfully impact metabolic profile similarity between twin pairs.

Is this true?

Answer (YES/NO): YES